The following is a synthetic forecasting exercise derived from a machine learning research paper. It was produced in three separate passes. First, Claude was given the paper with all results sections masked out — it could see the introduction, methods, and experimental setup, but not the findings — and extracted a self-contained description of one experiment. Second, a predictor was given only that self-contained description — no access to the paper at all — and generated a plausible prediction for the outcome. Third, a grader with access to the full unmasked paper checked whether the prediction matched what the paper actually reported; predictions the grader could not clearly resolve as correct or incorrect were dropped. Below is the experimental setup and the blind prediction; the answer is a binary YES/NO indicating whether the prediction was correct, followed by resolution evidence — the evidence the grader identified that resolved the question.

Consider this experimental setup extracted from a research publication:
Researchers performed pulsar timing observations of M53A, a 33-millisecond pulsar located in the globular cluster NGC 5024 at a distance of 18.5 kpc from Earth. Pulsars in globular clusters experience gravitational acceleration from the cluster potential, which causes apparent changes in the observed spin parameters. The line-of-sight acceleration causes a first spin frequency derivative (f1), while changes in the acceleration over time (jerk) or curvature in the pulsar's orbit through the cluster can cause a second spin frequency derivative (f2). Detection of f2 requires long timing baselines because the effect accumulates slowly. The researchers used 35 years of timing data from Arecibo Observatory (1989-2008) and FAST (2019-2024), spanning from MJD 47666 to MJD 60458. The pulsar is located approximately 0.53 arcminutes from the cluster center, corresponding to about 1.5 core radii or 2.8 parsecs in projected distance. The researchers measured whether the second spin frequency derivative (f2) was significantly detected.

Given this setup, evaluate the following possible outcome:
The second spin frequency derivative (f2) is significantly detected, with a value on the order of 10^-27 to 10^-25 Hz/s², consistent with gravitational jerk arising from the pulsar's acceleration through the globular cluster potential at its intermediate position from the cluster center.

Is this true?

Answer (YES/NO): NO